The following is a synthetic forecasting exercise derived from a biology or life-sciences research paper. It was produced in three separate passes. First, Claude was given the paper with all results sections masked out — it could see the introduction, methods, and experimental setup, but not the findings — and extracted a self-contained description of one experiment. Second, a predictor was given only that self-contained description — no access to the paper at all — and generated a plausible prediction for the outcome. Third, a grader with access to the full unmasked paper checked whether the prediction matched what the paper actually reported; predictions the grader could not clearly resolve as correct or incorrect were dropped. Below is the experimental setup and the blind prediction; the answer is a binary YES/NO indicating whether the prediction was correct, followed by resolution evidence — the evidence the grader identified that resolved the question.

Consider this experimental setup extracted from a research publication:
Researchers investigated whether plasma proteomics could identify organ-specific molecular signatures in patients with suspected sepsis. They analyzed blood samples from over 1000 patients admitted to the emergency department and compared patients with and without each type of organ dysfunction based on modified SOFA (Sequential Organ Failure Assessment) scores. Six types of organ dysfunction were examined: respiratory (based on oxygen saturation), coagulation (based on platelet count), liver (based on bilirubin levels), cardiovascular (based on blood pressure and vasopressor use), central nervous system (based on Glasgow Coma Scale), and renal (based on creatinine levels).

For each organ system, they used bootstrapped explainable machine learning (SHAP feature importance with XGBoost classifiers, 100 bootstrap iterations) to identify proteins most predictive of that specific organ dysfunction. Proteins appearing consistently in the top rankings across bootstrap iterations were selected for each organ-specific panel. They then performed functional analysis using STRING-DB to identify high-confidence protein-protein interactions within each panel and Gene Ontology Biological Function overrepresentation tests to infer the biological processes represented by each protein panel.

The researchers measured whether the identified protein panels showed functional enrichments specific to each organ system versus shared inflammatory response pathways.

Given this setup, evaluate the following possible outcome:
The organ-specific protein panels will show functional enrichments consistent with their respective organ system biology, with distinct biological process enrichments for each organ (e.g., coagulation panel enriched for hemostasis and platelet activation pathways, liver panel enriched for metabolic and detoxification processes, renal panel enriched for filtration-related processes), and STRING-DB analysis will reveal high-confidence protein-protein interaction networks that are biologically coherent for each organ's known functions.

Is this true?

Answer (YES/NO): YES